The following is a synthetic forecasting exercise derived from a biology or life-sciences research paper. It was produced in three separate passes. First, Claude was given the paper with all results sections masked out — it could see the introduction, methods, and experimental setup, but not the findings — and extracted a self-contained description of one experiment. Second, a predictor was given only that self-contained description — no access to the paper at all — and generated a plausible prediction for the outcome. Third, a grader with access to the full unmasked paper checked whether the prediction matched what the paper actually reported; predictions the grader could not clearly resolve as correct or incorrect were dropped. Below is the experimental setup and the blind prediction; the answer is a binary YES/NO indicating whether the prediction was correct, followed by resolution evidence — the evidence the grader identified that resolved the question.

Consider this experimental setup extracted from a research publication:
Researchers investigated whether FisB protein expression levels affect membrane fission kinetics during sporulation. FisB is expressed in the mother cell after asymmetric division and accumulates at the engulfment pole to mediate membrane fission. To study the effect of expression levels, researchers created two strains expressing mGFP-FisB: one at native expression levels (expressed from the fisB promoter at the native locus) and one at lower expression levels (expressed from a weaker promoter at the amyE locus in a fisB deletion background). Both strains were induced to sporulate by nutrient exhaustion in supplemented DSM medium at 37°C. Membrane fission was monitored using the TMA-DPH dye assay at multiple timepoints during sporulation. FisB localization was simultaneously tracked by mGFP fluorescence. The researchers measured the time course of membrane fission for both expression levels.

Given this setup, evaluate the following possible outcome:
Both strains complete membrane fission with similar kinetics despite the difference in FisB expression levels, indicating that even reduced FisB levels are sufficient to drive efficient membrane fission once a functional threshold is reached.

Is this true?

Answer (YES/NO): NO